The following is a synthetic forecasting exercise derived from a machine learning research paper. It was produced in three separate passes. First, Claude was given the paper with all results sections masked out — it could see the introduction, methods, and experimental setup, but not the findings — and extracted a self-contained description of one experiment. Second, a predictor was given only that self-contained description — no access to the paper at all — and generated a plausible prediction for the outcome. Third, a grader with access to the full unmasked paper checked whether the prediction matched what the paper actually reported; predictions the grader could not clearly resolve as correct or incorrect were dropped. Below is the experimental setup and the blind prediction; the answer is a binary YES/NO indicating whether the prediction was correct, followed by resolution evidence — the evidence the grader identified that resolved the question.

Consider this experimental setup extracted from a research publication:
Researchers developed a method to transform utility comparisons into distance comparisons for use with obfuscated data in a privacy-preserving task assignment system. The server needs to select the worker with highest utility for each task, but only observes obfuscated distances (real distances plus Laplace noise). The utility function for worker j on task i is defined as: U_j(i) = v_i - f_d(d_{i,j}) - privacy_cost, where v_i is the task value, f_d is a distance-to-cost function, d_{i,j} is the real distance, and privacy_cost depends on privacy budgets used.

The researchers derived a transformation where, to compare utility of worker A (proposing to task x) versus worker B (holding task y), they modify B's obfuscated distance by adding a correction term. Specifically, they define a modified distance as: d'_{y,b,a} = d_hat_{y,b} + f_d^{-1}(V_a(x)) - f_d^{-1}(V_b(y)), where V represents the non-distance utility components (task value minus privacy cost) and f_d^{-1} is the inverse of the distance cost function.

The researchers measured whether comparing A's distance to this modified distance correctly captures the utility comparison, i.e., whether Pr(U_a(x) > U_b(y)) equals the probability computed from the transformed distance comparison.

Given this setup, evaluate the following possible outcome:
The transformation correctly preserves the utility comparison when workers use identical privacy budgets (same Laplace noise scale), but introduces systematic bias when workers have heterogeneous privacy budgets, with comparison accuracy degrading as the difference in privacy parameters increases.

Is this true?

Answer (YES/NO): NO